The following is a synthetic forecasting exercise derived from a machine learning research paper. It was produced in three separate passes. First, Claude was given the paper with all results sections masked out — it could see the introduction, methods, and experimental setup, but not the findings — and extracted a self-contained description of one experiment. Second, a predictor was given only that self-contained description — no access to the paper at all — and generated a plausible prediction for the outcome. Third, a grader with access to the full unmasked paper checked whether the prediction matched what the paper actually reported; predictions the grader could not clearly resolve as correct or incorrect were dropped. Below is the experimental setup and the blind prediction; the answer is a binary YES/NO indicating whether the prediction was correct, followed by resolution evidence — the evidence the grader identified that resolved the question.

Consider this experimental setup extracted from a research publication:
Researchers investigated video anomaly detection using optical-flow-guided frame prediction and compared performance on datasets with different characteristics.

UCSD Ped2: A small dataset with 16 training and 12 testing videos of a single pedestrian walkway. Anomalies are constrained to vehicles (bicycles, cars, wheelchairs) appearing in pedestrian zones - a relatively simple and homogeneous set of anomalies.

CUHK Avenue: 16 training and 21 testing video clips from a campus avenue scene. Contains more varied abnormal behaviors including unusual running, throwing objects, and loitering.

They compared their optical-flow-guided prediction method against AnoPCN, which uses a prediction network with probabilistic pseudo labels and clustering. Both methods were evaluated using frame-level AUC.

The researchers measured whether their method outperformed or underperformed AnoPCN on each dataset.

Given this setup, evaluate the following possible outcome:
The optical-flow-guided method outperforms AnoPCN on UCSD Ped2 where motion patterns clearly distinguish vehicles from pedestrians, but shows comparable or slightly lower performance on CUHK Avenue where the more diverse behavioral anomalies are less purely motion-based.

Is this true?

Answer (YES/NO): NO